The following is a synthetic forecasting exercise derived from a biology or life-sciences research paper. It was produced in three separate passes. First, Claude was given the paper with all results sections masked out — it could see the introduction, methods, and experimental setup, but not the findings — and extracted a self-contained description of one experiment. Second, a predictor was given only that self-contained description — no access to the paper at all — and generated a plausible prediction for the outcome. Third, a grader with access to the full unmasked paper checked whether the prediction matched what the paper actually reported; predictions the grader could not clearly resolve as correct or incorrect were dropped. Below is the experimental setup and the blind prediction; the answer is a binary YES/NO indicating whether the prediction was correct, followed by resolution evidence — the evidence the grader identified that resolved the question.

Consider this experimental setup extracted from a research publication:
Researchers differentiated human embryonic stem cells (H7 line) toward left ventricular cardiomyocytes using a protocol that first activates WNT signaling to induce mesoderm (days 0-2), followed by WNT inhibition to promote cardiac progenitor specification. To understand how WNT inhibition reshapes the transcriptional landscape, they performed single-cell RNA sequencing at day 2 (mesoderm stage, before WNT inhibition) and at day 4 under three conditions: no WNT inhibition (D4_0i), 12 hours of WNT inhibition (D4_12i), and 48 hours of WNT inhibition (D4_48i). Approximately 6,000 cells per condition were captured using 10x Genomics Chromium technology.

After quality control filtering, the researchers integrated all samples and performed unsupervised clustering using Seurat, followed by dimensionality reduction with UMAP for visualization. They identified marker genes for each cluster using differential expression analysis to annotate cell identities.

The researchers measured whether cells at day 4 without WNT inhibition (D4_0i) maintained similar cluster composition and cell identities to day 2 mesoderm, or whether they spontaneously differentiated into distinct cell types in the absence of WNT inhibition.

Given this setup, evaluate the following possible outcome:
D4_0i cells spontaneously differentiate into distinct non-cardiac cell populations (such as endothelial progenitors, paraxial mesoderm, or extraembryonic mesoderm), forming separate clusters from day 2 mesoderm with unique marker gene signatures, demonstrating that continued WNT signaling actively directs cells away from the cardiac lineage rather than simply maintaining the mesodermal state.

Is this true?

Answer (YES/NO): NO